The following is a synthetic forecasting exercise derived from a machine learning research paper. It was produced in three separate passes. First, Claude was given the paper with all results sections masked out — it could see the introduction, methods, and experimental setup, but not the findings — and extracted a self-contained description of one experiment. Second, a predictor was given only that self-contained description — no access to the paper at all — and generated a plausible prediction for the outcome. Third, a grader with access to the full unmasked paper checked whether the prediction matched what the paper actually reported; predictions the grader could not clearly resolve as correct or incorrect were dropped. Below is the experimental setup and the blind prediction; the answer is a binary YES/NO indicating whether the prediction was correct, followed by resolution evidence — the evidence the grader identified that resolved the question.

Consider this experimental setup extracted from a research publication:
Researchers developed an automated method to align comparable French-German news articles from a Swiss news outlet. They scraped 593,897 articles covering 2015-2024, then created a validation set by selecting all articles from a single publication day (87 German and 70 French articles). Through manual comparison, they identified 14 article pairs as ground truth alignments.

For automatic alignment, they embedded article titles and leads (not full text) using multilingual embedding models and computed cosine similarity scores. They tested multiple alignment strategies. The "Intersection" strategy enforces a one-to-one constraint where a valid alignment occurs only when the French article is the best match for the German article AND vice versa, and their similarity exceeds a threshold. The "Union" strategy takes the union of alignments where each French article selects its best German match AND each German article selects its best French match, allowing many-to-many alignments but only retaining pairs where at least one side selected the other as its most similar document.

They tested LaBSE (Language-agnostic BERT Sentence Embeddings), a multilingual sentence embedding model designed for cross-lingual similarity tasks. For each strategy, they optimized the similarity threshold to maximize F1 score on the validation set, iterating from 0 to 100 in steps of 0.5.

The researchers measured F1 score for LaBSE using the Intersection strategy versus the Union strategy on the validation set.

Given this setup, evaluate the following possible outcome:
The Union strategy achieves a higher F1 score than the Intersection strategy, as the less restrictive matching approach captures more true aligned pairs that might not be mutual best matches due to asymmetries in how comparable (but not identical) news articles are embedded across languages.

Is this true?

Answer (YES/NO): YES